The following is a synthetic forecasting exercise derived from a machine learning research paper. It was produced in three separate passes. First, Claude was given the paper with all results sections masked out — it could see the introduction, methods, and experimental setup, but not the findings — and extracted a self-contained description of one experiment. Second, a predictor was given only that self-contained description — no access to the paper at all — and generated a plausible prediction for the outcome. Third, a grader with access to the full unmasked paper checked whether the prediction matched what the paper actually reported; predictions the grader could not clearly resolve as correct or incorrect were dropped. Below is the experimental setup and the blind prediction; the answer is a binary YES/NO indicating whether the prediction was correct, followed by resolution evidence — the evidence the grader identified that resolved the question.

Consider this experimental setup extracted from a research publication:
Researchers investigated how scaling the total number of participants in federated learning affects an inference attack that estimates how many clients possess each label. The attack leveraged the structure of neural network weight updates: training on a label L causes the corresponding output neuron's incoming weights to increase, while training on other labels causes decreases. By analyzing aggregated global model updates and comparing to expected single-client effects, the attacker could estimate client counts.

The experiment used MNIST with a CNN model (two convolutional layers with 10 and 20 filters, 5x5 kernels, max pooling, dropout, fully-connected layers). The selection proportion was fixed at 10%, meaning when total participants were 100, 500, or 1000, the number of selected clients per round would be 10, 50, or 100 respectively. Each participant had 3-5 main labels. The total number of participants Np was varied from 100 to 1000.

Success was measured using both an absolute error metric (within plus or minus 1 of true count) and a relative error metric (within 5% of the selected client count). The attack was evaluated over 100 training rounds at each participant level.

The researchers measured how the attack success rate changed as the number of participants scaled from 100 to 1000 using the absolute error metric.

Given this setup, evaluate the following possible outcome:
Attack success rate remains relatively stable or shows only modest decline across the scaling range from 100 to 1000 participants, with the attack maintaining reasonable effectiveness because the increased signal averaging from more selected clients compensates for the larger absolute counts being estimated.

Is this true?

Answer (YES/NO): YES